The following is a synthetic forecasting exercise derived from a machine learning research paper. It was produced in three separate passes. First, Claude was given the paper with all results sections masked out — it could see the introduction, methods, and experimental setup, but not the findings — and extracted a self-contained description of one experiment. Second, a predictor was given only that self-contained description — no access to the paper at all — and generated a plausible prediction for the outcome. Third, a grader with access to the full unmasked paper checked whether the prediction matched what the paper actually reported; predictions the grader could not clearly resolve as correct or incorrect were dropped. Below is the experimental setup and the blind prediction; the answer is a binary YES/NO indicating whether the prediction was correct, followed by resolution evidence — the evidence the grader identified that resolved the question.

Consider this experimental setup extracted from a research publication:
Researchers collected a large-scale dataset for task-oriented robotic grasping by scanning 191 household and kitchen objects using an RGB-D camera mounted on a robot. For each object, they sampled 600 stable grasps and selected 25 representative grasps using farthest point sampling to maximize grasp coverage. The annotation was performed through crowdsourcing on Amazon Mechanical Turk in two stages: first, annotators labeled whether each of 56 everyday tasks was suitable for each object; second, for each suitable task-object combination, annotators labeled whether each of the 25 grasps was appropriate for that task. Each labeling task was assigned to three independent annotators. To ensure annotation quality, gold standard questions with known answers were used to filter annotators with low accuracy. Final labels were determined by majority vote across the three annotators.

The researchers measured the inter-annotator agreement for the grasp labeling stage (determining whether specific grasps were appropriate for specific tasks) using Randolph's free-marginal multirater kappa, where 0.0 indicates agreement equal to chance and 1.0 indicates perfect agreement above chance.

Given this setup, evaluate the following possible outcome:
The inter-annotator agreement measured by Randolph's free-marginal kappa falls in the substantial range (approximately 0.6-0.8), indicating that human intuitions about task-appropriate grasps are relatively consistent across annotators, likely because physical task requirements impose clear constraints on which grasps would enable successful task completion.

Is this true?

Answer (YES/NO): YES